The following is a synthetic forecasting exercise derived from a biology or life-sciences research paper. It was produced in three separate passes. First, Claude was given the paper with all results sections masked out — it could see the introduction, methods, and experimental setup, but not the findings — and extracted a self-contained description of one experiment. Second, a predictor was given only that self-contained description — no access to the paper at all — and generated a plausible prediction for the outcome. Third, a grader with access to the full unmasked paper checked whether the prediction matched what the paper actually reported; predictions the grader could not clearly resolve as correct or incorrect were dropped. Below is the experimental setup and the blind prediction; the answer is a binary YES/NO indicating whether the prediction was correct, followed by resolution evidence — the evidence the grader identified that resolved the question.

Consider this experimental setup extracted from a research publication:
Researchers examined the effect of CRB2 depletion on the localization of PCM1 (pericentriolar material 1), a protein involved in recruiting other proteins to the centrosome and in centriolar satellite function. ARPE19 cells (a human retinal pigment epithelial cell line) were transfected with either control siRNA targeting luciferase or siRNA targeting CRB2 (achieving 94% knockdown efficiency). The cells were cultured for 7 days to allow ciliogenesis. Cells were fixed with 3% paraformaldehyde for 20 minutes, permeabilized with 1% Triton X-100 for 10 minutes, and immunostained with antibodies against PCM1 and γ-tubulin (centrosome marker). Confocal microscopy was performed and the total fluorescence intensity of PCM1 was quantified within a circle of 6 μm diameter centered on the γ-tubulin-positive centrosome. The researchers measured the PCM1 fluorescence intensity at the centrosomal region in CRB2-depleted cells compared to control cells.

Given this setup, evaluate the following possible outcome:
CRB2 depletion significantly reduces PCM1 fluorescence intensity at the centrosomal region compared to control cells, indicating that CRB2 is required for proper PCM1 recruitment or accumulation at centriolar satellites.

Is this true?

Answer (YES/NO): YES